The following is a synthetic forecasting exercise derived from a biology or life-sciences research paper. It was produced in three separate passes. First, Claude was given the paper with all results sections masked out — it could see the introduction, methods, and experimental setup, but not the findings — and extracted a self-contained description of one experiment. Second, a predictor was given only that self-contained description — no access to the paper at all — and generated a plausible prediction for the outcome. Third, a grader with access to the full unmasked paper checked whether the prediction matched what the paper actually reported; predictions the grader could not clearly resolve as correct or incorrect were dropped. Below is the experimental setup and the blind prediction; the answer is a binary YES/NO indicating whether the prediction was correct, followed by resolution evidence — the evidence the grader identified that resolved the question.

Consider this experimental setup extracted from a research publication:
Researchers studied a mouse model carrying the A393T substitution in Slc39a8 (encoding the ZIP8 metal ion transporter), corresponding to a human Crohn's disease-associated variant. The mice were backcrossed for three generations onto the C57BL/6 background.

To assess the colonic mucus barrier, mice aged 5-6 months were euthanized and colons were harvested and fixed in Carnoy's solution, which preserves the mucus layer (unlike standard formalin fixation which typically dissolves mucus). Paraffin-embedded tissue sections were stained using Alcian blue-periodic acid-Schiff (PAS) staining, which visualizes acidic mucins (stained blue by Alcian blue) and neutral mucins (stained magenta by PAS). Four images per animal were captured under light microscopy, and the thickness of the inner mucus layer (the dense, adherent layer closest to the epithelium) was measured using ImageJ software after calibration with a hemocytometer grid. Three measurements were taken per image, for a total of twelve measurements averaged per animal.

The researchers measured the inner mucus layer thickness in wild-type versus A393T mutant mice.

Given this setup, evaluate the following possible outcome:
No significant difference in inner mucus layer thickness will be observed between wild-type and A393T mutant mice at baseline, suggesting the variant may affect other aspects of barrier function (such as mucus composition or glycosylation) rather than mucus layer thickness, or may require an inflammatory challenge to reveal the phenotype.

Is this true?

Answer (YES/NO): YES